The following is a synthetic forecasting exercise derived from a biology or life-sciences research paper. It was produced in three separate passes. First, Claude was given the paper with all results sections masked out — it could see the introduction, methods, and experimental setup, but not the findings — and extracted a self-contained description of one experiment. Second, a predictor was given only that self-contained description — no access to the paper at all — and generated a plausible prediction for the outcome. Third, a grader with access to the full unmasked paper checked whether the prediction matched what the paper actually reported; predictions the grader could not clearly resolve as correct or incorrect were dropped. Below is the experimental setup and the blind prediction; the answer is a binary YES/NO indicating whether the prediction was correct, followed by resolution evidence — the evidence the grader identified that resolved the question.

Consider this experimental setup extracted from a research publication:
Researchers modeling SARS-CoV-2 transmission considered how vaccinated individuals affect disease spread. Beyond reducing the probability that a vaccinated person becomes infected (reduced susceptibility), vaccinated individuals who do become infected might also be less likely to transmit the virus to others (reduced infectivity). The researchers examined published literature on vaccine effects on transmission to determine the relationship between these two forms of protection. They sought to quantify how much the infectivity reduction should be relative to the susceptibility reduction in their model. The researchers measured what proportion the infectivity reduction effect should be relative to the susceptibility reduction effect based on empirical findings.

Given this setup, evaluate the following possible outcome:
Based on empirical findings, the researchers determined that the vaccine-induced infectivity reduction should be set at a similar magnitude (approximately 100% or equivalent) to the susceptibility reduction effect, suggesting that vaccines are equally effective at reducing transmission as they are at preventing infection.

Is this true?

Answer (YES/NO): NO